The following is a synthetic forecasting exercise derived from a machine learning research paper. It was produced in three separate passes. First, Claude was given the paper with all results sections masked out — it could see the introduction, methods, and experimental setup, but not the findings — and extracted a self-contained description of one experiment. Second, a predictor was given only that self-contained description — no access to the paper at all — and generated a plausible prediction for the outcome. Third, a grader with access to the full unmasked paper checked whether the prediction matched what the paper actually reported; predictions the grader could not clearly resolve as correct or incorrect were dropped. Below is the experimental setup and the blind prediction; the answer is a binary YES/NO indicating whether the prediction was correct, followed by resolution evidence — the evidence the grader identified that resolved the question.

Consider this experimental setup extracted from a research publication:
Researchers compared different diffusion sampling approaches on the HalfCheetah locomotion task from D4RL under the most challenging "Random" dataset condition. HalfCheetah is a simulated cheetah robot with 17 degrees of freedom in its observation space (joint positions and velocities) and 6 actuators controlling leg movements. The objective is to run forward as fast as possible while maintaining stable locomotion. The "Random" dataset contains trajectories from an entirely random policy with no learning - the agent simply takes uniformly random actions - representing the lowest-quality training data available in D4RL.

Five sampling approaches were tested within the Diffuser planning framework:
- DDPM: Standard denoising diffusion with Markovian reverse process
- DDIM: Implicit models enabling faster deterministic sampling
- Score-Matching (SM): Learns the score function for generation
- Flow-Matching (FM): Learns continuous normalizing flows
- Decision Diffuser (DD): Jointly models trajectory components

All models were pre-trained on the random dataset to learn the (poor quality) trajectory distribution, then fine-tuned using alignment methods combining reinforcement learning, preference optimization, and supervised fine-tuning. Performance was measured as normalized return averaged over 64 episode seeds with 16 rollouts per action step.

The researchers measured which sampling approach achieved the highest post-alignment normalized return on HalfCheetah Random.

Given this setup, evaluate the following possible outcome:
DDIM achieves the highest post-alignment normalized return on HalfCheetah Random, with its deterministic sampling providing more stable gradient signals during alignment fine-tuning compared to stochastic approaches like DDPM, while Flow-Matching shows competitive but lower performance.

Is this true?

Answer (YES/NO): NO